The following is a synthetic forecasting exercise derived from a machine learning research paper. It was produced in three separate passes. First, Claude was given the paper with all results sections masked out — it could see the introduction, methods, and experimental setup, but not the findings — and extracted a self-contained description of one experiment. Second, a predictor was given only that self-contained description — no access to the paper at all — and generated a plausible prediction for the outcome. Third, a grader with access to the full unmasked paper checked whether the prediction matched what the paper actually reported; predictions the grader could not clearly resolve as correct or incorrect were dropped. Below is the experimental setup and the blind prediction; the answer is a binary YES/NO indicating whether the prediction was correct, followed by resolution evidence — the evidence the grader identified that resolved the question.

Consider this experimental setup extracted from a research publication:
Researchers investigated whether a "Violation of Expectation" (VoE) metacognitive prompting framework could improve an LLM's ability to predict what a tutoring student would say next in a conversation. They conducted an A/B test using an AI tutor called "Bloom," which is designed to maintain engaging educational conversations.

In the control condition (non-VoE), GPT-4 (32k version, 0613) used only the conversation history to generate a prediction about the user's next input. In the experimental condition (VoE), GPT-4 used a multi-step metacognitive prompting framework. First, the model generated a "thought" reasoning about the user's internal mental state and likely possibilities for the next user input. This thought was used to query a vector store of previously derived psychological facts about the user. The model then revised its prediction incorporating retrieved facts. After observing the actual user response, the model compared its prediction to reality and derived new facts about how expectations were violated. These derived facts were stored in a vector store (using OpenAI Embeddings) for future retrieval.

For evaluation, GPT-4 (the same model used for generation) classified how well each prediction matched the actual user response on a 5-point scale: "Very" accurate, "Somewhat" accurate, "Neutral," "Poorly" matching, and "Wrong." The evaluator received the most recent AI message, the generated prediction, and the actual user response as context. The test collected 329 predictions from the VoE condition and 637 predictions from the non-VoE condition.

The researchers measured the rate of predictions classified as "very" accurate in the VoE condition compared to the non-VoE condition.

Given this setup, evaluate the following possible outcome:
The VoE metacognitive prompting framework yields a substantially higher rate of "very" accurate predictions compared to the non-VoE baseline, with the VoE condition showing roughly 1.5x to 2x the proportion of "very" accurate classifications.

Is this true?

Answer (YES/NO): NO